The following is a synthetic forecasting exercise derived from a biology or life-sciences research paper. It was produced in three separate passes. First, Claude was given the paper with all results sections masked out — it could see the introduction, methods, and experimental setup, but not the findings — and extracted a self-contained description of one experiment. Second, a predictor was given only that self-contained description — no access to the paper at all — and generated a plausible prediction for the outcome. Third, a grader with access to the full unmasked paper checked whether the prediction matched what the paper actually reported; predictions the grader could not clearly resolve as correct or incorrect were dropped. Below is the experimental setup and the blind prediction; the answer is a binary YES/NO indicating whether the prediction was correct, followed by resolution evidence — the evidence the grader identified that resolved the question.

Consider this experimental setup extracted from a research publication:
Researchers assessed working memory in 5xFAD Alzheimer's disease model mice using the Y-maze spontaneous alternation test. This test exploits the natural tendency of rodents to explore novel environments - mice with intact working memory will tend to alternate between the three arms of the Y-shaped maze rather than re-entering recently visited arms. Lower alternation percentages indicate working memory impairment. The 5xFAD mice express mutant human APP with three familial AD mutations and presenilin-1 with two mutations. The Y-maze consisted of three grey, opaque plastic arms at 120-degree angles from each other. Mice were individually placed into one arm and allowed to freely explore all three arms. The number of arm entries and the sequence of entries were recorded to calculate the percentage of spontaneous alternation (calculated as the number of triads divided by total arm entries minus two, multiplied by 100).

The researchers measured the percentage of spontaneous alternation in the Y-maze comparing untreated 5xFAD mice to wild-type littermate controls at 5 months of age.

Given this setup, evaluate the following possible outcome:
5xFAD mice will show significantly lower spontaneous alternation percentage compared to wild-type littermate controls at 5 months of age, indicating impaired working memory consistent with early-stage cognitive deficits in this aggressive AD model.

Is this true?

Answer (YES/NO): NO